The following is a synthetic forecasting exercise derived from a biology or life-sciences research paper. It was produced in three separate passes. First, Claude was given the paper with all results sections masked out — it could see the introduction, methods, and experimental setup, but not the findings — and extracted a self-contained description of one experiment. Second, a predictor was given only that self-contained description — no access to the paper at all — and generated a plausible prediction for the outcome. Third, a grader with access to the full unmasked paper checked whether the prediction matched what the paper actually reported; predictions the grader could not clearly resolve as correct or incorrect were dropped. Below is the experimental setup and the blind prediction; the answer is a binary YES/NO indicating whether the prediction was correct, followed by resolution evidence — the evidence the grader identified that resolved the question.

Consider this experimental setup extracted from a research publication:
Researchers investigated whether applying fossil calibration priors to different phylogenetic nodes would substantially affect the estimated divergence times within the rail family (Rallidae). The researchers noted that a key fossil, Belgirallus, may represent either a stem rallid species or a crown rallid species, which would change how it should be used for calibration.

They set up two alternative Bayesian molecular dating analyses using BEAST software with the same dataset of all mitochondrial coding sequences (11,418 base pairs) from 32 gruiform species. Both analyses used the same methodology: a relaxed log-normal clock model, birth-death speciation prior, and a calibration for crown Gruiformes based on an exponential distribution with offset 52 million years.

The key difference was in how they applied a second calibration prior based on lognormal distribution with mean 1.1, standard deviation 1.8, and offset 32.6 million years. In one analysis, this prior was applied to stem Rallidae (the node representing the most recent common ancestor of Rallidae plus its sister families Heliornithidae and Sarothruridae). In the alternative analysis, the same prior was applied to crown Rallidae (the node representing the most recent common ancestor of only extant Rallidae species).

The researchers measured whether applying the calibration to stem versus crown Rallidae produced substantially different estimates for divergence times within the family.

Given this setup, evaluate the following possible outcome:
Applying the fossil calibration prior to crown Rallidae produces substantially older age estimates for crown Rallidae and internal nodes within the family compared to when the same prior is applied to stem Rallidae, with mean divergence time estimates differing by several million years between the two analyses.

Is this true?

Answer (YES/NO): NO